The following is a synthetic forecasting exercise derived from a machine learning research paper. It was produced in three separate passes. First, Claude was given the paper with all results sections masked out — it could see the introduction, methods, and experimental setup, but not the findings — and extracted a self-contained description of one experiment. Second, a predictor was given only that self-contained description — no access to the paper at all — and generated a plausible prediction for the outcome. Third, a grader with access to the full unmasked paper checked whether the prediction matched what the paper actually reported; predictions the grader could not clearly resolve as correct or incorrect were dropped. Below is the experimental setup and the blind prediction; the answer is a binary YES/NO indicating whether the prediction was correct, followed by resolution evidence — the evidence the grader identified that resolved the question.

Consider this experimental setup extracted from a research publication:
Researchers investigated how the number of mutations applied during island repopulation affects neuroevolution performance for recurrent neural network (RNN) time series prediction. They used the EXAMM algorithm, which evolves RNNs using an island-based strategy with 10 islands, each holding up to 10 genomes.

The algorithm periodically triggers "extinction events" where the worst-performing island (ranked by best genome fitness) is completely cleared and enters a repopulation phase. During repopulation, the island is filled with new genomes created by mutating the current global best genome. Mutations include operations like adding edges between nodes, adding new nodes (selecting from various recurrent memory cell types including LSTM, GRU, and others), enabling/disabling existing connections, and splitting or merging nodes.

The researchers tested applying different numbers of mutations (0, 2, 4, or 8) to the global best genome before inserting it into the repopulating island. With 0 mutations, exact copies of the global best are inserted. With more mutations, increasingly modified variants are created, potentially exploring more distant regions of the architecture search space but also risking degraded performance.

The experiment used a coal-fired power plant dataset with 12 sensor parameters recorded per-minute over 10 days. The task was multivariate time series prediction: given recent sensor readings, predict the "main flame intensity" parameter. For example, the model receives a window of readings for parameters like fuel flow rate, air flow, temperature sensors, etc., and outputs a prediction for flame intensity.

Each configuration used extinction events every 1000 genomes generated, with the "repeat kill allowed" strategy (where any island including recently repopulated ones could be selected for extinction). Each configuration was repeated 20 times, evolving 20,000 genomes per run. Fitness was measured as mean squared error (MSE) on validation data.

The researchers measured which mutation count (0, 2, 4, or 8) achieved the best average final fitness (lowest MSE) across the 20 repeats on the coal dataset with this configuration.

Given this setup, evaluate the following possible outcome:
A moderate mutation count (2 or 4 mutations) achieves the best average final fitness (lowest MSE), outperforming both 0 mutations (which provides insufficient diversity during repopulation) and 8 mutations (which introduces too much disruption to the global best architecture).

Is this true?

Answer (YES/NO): YES